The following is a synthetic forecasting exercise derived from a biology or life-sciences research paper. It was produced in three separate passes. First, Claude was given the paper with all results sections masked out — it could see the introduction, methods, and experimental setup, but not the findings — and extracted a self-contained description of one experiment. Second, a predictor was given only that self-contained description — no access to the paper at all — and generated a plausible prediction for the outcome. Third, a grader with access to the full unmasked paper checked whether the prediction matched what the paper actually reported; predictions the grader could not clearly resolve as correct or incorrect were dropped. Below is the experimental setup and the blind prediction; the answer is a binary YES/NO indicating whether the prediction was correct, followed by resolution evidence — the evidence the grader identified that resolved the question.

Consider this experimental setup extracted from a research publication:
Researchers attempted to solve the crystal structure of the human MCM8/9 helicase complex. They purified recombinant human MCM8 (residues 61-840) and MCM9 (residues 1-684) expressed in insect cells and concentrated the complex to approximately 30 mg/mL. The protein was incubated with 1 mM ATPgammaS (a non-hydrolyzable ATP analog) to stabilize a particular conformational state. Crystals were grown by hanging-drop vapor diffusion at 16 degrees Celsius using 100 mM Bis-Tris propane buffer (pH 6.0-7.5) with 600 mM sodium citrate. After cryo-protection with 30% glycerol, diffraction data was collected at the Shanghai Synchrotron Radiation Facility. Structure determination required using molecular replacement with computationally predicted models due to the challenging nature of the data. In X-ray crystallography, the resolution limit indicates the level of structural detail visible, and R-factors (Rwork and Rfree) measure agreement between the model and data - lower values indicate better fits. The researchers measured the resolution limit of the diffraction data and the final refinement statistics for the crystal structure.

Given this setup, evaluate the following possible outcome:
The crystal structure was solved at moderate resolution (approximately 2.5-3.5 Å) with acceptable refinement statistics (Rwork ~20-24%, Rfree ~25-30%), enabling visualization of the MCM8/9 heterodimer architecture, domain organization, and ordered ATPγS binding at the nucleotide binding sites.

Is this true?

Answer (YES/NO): NO